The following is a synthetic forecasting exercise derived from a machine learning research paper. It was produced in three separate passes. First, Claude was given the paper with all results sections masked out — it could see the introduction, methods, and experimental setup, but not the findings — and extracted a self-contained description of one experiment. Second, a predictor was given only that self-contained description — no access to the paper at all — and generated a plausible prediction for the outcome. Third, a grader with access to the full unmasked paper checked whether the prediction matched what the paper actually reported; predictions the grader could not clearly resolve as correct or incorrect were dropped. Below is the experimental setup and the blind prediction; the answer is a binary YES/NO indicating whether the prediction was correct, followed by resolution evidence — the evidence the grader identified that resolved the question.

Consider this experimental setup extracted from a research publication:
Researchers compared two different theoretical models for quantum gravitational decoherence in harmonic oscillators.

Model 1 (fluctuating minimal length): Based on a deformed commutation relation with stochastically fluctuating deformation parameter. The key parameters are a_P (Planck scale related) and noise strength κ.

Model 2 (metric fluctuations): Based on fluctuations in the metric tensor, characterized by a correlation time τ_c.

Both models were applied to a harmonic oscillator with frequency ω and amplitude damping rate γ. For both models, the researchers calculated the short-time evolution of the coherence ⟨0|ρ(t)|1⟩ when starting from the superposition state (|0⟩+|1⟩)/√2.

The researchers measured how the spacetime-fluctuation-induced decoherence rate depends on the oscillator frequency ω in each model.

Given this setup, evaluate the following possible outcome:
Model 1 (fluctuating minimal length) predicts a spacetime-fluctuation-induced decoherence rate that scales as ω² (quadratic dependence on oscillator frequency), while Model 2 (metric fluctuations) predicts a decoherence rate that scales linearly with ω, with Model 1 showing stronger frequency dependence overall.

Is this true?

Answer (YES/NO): NO